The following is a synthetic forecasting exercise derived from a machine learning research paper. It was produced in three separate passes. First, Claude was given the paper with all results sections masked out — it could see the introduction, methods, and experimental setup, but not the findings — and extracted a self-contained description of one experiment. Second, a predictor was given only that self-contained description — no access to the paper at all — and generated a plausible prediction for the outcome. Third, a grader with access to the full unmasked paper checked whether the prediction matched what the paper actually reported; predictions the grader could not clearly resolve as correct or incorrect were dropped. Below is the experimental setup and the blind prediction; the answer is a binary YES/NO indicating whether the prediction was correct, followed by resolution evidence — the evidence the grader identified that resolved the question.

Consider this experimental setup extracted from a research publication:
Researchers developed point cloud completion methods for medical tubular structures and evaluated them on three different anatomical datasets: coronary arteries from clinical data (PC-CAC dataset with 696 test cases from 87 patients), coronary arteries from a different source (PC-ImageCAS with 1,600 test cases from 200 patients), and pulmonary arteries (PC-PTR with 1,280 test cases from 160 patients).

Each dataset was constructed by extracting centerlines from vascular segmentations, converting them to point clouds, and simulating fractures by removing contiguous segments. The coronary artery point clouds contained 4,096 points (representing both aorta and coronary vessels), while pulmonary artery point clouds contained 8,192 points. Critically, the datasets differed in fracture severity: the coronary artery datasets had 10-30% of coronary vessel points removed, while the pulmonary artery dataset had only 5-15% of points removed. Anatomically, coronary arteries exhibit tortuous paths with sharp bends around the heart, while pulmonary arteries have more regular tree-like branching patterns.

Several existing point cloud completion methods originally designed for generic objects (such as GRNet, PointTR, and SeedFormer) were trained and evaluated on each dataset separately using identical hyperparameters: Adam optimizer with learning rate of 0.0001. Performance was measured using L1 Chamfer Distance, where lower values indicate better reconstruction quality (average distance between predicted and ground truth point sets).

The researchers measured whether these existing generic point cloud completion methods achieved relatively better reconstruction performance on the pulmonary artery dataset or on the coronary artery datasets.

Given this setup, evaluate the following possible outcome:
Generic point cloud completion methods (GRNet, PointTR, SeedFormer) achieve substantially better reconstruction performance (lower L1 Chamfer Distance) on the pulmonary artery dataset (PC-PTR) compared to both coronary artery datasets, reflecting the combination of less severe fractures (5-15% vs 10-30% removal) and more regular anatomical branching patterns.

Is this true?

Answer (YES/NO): NO